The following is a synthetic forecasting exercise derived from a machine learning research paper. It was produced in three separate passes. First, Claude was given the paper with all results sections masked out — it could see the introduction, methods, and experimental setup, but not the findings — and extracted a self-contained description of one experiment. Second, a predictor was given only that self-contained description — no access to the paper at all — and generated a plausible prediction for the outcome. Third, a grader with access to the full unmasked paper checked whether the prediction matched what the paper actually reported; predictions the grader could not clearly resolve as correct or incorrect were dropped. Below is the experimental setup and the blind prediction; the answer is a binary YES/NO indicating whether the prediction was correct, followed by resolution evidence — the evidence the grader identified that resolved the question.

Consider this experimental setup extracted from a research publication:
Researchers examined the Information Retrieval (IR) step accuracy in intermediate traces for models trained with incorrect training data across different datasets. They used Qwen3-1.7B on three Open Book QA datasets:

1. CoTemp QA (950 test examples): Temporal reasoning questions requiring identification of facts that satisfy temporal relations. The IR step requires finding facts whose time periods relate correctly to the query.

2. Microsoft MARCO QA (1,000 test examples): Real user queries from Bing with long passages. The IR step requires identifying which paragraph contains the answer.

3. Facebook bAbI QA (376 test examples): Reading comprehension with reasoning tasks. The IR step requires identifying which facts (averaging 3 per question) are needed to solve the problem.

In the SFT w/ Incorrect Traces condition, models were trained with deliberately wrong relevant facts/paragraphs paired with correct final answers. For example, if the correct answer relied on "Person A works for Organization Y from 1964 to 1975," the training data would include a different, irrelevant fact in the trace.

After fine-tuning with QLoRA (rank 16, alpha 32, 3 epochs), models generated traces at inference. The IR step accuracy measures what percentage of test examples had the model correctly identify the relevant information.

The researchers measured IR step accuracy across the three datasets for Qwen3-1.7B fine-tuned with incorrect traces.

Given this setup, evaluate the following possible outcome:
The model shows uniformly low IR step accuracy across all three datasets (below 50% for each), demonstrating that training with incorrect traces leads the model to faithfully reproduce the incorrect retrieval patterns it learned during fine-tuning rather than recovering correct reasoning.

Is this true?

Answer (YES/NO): NO